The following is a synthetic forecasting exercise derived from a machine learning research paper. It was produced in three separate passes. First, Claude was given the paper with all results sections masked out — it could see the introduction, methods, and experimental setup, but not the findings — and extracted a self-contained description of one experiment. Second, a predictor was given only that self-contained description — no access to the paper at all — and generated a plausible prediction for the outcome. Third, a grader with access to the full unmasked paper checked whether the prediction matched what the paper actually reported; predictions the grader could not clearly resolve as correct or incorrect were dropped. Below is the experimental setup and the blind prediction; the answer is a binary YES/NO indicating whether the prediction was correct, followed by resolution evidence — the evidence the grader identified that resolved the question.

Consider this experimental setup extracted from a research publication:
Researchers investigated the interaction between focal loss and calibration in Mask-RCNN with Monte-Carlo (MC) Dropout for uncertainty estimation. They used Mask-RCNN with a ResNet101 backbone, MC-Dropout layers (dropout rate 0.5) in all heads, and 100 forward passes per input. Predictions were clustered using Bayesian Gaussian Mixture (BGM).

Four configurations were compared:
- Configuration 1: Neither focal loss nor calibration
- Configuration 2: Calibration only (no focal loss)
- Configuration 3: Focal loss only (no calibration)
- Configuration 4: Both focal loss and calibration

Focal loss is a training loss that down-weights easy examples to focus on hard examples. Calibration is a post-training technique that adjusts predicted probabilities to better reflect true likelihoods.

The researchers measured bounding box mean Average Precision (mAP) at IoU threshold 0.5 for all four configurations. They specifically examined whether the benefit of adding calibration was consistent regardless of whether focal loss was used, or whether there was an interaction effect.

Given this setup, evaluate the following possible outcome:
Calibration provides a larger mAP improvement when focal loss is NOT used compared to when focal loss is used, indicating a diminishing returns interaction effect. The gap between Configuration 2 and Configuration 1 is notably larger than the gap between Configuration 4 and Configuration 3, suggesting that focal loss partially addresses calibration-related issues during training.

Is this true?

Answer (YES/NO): YES